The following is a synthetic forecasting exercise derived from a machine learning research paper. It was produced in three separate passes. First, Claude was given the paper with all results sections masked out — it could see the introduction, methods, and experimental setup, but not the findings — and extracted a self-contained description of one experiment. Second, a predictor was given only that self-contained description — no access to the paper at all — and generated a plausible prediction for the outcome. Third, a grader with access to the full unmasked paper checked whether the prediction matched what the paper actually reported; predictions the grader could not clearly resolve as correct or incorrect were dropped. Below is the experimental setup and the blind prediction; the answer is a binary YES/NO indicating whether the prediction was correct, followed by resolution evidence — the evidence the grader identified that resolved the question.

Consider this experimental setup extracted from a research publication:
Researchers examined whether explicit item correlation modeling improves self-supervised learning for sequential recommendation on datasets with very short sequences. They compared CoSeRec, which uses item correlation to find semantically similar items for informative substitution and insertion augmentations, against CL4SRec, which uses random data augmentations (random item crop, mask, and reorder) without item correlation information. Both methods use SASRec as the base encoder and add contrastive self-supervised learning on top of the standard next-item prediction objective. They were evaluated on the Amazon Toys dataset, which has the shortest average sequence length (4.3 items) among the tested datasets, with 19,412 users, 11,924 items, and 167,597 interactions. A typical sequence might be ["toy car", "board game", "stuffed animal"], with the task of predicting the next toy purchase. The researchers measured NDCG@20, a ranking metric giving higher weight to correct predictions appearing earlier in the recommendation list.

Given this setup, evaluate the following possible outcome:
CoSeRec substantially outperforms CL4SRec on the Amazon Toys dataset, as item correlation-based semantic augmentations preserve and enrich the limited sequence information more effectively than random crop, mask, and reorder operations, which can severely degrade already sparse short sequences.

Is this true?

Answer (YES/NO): YES